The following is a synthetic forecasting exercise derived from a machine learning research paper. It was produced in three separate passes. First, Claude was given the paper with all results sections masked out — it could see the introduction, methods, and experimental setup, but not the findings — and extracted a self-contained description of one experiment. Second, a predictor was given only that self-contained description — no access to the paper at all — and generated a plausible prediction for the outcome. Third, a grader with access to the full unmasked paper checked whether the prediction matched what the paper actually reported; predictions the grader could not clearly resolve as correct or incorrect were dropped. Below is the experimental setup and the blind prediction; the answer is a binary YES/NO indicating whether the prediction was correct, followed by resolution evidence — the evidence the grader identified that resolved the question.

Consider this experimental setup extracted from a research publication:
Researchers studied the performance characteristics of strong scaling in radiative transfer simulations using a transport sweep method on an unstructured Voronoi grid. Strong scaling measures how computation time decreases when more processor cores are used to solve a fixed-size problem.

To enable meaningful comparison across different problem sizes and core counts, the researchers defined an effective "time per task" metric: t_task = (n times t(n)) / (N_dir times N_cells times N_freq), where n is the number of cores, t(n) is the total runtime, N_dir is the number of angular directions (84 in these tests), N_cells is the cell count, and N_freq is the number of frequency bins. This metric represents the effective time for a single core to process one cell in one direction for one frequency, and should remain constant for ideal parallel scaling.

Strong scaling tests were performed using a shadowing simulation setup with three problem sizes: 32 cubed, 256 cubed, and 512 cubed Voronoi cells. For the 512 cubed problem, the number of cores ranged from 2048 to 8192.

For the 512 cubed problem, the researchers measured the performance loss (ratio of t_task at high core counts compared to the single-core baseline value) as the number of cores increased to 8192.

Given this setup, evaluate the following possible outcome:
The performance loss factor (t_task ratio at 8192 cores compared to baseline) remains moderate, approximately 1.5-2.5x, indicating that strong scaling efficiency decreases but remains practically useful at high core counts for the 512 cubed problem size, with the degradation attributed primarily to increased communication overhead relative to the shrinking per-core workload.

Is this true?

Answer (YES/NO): NO